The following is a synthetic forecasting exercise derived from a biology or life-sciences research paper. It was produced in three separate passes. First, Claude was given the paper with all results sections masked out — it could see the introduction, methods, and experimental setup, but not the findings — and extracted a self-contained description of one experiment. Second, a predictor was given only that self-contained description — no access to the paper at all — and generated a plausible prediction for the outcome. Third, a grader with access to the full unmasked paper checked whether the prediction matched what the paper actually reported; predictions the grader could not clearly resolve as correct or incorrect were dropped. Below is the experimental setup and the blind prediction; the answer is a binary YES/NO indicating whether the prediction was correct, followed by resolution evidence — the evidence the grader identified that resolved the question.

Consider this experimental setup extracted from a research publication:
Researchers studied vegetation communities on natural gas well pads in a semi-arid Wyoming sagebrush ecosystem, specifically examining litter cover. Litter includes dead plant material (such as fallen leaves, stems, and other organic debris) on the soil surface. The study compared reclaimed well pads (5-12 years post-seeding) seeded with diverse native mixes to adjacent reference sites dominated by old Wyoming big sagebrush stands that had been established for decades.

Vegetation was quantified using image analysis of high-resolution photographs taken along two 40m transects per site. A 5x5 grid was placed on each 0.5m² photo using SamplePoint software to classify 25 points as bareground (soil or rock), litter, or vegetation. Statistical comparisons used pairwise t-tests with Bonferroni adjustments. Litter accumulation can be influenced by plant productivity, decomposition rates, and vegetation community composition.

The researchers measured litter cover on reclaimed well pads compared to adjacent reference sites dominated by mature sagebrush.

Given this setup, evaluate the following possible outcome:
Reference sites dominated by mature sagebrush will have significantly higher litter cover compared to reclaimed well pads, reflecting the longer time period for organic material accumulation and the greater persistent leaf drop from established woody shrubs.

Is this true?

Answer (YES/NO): NO